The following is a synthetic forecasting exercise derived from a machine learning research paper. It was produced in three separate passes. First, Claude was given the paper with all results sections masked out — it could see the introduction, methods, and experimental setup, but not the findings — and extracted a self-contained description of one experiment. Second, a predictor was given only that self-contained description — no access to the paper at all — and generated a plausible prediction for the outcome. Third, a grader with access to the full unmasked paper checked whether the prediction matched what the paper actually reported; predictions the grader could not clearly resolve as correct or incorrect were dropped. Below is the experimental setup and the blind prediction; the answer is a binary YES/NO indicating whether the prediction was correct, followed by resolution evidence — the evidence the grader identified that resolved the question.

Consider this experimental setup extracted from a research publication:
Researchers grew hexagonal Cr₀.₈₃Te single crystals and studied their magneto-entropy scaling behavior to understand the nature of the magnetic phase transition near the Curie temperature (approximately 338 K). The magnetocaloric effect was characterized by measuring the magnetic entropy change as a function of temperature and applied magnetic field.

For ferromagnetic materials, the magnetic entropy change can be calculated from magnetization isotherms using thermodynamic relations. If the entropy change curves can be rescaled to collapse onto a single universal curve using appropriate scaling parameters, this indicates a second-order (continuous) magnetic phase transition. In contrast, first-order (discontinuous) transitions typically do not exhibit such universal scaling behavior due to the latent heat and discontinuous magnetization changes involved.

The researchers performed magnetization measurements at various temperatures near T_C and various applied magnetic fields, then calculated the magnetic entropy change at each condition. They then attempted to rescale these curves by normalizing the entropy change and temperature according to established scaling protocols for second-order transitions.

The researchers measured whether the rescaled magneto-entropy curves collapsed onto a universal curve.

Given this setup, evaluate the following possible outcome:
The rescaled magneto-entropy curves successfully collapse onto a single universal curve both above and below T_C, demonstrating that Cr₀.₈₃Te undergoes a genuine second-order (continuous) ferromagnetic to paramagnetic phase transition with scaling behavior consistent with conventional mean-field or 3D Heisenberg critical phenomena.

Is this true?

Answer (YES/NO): NO